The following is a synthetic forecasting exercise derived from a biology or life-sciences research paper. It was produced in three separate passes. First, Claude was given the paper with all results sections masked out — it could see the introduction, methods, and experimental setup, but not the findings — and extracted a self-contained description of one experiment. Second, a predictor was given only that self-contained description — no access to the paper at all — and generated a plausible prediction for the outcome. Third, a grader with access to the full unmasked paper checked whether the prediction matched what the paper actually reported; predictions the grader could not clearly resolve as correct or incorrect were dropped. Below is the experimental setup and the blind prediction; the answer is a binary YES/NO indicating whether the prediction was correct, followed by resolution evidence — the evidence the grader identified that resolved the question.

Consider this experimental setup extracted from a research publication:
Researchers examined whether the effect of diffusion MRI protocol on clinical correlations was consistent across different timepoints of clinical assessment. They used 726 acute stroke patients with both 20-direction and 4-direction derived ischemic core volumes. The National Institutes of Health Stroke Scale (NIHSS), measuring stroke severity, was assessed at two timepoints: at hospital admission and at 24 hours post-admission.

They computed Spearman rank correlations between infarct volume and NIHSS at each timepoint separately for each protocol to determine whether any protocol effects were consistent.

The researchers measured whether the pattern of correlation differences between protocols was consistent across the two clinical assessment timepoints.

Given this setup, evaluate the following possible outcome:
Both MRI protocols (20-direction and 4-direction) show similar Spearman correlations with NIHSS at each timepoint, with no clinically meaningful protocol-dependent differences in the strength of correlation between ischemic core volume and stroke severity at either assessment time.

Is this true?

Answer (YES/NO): NO